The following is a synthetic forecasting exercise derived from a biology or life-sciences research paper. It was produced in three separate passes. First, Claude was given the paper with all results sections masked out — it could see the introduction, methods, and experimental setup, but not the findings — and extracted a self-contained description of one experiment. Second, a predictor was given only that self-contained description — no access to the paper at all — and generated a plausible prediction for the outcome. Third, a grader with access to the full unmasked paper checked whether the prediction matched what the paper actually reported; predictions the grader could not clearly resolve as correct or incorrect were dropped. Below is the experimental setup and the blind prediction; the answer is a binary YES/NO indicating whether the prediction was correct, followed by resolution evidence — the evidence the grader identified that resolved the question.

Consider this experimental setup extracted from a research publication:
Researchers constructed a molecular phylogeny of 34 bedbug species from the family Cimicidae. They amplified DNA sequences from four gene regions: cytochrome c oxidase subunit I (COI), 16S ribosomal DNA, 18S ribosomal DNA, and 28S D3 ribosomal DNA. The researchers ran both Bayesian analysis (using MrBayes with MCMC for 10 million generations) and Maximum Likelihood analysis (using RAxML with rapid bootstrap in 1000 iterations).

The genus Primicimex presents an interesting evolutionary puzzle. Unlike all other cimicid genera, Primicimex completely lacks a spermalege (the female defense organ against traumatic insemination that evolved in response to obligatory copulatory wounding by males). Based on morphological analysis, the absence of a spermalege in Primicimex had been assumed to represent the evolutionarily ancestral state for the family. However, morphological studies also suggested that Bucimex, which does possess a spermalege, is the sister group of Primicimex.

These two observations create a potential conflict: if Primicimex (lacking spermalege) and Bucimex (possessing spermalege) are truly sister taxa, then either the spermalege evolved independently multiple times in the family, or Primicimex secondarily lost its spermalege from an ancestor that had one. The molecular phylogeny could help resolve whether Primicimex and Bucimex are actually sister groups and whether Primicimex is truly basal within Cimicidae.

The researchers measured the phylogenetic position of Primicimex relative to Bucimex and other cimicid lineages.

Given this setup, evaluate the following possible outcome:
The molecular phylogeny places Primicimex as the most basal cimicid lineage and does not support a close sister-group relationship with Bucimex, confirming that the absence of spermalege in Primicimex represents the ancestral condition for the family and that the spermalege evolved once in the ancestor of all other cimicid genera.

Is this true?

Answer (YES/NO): NO